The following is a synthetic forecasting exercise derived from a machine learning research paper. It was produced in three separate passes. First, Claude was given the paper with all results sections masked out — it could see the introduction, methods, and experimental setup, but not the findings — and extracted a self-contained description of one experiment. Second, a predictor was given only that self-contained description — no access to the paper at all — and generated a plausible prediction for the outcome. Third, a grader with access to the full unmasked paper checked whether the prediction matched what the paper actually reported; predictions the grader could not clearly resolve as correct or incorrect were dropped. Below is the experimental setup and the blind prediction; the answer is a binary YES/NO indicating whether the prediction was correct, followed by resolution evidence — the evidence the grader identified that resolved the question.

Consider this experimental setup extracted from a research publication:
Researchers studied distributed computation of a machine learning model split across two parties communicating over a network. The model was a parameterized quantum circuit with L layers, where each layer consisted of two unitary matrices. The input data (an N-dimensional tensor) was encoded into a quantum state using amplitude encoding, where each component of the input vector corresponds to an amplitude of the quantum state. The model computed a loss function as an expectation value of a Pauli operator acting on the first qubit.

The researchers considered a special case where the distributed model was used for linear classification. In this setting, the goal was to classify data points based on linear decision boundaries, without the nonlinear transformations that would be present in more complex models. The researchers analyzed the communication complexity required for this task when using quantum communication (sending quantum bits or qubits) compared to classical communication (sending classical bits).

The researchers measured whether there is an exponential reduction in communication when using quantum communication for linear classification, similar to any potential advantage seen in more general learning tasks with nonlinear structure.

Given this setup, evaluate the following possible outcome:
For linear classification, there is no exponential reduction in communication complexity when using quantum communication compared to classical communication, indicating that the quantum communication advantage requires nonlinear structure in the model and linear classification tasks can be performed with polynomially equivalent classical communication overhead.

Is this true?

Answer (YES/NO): YES